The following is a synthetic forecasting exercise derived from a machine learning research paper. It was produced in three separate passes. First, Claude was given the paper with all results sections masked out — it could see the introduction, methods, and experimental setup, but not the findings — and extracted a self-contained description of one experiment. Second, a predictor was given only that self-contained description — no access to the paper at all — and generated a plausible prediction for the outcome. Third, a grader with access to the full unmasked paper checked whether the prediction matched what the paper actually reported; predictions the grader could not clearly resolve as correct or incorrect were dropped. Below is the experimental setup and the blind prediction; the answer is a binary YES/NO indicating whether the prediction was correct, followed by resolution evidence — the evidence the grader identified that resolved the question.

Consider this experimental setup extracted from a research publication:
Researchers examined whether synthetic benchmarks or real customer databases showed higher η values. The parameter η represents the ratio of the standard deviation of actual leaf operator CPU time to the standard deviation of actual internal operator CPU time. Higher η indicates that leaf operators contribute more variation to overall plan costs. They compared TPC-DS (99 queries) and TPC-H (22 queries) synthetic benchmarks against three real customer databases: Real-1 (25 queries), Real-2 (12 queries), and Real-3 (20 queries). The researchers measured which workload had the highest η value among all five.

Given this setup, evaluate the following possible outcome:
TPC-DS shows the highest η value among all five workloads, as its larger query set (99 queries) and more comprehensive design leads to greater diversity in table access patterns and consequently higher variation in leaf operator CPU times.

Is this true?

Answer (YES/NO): NO